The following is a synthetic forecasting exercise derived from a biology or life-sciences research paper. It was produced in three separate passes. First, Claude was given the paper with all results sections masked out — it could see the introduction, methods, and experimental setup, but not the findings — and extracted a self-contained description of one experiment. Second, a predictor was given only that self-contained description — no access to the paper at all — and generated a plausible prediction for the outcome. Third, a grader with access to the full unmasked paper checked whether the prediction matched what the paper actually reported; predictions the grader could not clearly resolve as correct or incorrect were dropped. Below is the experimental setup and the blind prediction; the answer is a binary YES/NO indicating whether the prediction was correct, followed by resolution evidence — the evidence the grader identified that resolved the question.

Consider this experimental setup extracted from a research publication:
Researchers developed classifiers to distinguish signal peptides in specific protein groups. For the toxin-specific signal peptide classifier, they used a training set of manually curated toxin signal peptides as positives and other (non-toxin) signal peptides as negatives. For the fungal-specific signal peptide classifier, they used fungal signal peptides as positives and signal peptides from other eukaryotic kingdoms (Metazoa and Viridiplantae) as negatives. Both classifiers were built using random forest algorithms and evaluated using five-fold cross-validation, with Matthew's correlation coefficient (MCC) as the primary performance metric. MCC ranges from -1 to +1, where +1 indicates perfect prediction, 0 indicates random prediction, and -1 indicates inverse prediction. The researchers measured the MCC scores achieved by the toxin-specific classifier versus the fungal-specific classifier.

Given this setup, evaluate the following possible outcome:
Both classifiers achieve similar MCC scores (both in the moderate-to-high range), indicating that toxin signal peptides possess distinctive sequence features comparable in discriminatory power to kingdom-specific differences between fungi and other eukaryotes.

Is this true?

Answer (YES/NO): NO